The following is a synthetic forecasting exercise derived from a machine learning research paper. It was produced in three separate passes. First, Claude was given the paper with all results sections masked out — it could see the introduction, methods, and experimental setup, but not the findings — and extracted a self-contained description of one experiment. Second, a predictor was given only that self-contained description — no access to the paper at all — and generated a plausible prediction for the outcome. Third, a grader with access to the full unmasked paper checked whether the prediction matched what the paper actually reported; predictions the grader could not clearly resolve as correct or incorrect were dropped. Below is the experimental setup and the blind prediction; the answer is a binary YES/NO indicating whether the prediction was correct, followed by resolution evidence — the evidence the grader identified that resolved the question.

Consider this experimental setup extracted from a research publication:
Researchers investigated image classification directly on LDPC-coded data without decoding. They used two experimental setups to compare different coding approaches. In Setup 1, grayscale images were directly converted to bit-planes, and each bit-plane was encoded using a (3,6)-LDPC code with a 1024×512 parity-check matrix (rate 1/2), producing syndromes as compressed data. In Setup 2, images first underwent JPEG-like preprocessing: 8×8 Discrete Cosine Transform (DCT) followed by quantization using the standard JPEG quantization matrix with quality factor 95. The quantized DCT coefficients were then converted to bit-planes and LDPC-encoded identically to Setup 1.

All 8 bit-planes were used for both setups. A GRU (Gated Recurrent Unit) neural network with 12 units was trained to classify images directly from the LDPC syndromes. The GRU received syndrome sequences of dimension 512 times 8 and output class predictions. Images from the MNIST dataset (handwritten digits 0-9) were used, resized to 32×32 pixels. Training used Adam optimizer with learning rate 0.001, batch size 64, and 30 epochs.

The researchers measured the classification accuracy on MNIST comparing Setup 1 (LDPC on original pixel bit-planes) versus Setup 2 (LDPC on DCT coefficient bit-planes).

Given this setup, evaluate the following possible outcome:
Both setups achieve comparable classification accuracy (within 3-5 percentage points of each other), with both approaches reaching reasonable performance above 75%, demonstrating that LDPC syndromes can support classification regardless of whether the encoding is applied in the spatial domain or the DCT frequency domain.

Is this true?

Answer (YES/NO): NO